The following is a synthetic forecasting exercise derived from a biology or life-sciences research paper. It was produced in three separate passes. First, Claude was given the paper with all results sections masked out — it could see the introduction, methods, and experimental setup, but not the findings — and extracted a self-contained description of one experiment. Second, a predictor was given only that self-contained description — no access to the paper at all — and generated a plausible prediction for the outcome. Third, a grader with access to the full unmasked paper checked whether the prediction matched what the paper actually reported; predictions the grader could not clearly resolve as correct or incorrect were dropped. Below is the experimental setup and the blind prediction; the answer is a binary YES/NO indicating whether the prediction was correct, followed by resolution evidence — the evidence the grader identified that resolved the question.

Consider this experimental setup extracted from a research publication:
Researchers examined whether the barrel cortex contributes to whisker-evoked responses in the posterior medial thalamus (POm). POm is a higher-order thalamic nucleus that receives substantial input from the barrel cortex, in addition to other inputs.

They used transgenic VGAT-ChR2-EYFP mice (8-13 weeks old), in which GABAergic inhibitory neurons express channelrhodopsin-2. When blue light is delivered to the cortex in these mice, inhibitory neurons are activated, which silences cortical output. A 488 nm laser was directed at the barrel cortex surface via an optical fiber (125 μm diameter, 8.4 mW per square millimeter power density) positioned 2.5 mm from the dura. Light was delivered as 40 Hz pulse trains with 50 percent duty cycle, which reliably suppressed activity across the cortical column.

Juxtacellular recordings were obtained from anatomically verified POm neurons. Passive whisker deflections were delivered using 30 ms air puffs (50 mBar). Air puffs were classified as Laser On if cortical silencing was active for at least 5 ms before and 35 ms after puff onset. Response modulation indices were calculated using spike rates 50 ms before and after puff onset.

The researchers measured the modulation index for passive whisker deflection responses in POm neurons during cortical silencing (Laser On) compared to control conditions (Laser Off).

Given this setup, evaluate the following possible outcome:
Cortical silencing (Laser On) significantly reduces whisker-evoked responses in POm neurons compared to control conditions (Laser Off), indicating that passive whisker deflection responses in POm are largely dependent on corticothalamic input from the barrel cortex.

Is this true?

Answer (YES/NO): YES